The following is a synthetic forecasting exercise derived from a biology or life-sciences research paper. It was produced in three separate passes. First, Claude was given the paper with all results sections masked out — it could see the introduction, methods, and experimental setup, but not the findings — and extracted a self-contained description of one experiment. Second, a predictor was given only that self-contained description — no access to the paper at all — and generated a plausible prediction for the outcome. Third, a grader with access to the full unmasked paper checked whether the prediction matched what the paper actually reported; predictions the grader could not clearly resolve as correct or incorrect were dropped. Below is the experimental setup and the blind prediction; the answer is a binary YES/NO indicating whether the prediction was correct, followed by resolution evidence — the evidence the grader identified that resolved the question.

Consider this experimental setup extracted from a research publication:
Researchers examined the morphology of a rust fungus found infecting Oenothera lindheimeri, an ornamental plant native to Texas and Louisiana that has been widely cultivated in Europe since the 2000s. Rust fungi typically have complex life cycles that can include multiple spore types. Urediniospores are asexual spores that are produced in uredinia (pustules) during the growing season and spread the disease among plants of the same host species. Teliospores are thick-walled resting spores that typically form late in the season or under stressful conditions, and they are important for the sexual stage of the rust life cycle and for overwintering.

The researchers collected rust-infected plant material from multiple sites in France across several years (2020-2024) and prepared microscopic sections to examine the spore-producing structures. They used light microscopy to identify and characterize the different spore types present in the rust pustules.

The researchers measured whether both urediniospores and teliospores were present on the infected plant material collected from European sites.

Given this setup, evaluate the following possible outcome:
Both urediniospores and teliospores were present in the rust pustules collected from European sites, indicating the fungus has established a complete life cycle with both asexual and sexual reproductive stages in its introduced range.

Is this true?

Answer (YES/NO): NO